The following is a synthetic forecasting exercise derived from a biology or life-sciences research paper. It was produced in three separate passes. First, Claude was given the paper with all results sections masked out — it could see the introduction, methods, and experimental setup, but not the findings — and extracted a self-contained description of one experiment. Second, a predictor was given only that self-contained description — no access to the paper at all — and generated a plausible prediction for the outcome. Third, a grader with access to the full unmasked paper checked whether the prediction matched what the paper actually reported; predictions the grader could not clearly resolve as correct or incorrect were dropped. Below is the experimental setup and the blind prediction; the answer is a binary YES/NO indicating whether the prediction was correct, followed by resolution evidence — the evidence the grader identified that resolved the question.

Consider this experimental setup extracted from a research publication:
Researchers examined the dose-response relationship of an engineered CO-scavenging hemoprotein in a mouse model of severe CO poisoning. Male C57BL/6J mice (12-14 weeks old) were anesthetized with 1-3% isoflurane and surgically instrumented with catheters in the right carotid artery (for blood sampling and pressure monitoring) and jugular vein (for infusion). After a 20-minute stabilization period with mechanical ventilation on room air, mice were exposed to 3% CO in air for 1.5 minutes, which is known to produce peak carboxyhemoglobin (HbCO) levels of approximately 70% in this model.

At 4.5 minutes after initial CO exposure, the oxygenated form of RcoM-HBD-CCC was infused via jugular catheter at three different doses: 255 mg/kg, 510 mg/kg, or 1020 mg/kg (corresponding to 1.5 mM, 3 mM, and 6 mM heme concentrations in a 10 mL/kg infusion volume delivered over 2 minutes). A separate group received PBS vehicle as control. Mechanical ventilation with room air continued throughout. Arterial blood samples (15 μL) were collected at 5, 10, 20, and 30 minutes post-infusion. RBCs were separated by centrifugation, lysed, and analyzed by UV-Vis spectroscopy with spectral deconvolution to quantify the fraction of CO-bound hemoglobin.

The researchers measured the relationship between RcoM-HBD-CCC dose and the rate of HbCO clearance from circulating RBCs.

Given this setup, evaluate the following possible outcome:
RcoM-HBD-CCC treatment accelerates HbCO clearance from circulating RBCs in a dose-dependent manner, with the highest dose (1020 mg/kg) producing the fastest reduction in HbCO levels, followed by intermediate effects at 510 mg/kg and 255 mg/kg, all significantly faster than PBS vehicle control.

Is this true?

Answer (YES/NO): YES